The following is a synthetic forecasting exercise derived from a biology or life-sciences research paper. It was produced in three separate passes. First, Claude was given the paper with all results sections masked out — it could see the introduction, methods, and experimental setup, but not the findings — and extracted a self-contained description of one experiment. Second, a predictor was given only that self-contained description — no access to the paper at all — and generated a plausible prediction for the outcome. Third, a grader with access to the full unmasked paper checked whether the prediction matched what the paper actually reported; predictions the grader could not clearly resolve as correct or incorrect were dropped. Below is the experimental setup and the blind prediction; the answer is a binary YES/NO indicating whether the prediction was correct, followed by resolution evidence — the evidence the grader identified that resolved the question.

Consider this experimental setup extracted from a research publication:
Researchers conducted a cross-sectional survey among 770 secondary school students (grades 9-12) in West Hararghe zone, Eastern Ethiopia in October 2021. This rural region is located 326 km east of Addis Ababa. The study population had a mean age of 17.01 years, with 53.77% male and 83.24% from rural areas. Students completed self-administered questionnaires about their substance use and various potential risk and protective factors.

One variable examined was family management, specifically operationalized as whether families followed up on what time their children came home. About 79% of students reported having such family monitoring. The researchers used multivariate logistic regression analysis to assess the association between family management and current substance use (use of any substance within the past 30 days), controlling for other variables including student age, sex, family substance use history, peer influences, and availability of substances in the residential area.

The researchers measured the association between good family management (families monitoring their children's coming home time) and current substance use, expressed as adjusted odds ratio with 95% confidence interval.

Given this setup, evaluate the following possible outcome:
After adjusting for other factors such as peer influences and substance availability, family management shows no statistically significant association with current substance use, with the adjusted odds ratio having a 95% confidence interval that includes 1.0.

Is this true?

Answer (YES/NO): NO